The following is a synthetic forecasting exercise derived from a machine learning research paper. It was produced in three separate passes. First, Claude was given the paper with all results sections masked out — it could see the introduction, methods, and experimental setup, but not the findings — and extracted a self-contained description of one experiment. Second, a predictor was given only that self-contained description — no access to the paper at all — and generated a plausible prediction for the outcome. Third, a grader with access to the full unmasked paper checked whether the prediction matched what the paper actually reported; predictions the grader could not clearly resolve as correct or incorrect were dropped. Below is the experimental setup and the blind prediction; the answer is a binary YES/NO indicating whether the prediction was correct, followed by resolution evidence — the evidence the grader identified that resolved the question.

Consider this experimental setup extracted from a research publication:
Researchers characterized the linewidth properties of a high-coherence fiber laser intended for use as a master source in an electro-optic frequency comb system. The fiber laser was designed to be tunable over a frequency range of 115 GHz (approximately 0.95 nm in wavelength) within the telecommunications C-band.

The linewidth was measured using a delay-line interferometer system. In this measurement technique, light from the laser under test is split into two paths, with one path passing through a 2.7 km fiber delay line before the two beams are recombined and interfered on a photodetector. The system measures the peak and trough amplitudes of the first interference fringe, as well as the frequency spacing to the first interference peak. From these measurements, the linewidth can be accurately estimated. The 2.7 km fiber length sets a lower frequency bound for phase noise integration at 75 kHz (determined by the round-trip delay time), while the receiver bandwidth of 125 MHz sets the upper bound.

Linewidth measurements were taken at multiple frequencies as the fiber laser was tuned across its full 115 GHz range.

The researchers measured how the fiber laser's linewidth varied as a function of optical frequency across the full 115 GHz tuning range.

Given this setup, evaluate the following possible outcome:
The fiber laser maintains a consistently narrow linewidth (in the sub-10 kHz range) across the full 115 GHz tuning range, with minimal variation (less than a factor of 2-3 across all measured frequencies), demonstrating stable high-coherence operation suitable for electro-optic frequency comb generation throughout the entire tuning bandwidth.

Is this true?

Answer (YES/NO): YES